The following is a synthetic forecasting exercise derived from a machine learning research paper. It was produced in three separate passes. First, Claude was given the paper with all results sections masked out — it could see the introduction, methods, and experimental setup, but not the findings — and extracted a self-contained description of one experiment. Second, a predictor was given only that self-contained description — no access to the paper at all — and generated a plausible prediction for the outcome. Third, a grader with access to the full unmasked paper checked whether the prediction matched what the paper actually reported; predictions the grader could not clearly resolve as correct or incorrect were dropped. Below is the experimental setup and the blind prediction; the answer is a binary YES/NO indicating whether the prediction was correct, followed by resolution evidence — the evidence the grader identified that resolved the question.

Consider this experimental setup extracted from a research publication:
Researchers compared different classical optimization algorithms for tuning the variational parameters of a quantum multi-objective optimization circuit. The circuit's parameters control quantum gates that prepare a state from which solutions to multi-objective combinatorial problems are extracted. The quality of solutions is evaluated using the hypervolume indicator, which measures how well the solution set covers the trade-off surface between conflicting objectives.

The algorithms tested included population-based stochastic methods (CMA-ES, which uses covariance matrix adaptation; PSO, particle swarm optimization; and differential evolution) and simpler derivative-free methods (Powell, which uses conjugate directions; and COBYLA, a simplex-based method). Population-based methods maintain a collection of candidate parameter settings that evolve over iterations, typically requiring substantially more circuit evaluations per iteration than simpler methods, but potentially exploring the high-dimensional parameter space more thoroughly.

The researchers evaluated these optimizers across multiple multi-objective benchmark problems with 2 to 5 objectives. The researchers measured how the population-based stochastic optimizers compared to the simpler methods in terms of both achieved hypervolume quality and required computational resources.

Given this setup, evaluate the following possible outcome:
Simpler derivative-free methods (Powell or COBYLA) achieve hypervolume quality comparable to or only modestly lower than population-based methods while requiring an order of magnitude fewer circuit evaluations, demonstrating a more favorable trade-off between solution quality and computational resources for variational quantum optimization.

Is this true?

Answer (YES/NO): YES